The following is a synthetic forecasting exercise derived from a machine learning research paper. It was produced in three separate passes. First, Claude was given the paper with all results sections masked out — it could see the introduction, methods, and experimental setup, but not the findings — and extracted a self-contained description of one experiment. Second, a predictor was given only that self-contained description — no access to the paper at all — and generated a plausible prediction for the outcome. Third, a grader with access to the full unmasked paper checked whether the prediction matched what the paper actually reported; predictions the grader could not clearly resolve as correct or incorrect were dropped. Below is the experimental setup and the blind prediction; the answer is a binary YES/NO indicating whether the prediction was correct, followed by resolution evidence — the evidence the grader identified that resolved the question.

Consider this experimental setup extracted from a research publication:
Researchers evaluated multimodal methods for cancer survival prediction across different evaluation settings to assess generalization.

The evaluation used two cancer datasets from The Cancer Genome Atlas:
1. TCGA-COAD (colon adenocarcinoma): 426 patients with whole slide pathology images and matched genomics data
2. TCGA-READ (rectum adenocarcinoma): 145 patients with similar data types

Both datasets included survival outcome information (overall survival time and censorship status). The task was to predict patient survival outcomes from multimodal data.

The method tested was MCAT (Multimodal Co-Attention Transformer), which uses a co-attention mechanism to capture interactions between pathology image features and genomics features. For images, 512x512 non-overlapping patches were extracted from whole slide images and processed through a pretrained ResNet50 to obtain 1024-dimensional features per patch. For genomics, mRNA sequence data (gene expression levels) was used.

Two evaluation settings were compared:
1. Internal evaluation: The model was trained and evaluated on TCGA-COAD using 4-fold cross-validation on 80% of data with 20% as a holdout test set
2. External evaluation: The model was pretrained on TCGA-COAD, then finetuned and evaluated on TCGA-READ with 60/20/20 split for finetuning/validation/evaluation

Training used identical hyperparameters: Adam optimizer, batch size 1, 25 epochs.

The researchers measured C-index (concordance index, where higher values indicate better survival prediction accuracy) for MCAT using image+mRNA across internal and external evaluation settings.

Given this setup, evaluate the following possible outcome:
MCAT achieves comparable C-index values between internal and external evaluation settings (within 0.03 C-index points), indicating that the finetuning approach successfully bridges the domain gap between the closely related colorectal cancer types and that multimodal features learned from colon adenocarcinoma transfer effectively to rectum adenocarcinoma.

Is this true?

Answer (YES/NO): NO